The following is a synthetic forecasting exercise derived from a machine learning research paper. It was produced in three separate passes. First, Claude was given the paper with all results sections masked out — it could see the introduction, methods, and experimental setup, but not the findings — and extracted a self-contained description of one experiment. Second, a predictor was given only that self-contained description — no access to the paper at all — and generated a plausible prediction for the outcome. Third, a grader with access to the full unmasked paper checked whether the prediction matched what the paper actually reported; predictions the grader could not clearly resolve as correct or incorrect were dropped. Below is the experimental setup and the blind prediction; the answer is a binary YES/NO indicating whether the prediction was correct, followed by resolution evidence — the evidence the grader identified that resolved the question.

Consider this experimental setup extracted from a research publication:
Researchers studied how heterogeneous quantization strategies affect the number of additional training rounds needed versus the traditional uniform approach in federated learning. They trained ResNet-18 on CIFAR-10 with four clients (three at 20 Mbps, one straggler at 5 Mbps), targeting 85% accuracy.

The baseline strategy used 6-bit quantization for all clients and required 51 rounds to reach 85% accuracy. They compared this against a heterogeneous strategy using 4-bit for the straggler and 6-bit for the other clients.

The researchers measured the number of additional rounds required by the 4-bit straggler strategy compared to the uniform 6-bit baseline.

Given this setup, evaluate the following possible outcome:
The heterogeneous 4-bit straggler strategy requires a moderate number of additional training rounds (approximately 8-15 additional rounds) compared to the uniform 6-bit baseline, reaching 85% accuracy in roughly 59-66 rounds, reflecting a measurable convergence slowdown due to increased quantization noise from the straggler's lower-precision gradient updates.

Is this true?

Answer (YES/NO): NO